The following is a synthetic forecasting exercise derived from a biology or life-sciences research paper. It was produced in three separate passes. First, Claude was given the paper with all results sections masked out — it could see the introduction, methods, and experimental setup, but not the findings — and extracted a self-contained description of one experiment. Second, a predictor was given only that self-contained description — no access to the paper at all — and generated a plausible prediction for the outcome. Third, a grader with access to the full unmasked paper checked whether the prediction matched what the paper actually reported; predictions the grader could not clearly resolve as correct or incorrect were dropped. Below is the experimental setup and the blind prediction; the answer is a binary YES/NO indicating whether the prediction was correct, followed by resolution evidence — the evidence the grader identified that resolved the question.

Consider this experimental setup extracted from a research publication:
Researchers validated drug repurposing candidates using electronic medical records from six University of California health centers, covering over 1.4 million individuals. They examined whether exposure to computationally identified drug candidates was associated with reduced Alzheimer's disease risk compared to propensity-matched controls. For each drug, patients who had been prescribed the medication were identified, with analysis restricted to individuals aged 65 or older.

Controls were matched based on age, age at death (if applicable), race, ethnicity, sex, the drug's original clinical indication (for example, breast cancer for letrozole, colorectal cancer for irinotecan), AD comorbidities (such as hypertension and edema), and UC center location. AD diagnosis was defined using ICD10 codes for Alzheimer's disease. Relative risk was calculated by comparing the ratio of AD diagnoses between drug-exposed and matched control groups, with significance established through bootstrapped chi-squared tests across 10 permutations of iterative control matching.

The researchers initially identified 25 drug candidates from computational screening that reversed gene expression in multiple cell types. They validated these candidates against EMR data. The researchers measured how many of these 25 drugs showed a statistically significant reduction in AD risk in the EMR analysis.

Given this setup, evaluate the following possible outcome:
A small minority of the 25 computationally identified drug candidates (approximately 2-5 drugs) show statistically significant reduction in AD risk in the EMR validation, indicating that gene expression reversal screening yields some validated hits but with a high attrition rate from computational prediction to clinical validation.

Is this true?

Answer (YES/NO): YES